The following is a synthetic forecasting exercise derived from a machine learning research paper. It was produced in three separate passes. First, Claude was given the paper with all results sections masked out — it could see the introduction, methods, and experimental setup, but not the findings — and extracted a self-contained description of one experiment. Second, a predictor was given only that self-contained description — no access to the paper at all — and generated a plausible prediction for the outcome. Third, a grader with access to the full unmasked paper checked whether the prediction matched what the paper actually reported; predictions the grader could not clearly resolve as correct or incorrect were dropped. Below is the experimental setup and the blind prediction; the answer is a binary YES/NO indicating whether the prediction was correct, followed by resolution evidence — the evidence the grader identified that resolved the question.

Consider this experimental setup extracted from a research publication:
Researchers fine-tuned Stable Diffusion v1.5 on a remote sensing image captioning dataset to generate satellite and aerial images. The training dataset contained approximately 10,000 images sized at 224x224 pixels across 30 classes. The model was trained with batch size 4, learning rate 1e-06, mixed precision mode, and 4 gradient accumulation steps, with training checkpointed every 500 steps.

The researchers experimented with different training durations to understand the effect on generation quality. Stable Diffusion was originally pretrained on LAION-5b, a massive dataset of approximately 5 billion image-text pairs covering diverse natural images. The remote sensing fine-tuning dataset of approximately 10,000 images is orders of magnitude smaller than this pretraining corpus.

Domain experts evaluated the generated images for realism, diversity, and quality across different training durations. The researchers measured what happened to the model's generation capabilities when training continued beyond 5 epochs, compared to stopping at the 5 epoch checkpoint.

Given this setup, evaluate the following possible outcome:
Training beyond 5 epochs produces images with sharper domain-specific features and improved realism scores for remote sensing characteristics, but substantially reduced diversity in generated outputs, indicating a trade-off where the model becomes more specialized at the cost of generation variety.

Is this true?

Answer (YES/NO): NO